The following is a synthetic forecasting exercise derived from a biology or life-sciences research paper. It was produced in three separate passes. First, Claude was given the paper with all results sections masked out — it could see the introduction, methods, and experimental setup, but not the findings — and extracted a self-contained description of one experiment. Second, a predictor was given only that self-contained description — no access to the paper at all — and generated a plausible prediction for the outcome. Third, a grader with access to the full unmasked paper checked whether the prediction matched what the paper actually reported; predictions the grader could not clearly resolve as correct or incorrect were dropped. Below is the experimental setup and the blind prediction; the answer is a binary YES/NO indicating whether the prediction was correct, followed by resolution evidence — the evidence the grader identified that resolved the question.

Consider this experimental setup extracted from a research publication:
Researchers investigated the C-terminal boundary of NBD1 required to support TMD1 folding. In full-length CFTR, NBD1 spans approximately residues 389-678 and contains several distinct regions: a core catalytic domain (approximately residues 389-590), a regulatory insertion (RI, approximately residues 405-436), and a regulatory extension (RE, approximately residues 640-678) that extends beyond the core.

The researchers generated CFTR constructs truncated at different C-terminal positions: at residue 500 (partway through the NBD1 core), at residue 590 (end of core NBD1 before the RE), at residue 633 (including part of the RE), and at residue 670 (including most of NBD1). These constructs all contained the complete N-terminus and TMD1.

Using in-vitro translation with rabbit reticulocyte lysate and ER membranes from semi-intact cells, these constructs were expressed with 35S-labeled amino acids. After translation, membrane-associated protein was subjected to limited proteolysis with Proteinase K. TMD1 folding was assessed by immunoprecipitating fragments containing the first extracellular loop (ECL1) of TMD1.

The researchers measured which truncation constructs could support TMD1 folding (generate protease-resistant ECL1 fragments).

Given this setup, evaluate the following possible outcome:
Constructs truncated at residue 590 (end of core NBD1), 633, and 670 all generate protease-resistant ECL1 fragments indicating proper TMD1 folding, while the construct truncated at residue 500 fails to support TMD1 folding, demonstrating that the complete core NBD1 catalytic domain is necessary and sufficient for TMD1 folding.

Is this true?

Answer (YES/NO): NO